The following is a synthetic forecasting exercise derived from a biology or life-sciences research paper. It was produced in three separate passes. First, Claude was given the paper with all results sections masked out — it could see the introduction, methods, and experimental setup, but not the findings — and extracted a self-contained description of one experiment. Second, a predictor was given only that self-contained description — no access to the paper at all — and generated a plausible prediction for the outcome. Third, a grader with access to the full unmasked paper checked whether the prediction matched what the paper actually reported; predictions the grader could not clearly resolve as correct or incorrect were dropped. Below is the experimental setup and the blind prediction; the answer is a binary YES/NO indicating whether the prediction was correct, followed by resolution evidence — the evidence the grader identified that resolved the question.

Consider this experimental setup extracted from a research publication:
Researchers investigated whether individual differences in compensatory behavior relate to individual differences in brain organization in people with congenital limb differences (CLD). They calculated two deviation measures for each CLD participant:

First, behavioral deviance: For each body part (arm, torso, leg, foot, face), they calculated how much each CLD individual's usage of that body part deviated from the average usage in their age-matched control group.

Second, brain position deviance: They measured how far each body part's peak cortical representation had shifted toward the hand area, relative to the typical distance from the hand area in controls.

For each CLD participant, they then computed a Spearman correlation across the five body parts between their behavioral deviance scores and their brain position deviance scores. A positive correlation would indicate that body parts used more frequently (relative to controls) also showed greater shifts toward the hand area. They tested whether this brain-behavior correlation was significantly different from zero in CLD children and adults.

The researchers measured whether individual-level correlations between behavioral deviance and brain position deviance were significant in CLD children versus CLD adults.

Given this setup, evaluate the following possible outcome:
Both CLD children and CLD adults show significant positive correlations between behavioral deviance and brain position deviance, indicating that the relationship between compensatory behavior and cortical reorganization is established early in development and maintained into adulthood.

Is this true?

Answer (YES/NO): YES